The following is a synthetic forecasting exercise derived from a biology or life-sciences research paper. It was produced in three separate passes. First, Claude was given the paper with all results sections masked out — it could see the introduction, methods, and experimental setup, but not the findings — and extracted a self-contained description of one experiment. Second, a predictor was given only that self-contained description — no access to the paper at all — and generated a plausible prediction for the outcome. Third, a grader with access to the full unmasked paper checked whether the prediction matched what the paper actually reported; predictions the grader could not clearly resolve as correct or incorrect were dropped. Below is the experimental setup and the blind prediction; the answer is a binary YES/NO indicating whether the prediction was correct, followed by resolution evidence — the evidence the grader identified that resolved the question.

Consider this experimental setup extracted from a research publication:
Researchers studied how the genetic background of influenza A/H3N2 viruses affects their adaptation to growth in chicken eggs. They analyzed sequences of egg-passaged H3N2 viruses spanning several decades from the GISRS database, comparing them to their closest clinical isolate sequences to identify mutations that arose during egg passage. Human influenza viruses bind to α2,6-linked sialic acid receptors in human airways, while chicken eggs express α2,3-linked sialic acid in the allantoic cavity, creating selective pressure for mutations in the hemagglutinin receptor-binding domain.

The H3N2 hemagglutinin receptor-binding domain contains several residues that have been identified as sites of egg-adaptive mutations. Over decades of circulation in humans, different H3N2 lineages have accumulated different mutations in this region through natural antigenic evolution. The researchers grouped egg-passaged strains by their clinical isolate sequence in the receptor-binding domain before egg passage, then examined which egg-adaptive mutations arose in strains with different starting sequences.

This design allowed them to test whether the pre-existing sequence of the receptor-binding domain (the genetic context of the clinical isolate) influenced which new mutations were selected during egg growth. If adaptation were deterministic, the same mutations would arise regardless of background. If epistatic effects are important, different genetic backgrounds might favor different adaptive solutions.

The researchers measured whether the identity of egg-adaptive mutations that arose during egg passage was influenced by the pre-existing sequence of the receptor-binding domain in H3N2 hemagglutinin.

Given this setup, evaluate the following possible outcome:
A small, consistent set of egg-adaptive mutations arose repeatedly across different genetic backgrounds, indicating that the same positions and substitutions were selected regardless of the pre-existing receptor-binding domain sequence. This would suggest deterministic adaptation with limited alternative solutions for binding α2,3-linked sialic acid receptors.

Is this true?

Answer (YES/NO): NO